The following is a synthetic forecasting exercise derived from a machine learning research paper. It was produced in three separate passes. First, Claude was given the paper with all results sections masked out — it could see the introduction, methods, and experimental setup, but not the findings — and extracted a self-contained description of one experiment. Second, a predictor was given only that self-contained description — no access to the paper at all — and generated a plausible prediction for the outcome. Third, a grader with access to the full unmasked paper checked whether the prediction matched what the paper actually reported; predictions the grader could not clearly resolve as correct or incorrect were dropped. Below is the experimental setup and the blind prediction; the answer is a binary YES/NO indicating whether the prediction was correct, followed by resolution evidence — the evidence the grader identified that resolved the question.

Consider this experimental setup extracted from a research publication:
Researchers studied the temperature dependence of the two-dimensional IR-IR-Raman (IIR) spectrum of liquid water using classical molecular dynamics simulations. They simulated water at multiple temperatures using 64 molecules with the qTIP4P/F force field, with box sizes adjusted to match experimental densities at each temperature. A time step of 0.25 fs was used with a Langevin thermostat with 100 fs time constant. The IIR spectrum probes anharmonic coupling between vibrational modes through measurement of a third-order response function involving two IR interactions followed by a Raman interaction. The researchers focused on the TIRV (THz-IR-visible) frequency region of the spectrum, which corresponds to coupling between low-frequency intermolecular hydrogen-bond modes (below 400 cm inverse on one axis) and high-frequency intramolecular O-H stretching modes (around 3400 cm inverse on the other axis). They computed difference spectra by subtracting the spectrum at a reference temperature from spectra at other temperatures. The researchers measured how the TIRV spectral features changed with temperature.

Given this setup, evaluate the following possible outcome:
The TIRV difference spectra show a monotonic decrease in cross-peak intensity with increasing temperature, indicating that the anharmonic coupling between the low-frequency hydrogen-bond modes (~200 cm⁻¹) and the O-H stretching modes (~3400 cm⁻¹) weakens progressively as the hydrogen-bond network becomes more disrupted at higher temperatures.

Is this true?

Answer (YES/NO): NO